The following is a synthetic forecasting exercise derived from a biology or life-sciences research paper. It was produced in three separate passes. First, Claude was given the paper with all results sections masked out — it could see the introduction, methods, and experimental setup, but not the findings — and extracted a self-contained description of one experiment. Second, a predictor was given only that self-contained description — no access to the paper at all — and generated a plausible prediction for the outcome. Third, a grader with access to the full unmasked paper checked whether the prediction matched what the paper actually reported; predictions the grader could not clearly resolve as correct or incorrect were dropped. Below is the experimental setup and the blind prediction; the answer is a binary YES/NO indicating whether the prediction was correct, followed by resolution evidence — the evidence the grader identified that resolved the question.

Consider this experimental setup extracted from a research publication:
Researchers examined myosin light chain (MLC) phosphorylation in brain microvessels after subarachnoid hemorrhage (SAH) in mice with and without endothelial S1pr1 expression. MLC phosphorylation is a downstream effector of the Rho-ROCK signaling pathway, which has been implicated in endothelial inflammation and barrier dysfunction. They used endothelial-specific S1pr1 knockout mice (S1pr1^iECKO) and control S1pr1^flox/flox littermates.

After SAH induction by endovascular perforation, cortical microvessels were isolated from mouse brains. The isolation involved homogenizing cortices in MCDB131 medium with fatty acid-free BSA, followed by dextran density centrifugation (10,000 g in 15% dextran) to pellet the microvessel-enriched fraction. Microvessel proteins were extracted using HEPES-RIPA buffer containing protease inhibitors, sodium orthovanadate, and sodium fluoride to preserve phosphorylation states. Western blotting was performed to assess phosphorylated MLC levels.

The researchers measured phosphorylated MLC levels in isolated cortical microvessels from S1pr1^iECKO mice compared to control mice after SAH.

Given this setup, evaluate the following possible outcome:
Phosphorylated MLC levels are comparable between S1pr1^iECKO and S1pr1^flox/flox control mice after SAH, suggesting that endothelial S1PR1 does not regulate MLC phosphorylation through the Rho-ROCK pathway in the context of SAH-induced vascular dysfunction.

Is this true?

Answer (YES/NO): NO